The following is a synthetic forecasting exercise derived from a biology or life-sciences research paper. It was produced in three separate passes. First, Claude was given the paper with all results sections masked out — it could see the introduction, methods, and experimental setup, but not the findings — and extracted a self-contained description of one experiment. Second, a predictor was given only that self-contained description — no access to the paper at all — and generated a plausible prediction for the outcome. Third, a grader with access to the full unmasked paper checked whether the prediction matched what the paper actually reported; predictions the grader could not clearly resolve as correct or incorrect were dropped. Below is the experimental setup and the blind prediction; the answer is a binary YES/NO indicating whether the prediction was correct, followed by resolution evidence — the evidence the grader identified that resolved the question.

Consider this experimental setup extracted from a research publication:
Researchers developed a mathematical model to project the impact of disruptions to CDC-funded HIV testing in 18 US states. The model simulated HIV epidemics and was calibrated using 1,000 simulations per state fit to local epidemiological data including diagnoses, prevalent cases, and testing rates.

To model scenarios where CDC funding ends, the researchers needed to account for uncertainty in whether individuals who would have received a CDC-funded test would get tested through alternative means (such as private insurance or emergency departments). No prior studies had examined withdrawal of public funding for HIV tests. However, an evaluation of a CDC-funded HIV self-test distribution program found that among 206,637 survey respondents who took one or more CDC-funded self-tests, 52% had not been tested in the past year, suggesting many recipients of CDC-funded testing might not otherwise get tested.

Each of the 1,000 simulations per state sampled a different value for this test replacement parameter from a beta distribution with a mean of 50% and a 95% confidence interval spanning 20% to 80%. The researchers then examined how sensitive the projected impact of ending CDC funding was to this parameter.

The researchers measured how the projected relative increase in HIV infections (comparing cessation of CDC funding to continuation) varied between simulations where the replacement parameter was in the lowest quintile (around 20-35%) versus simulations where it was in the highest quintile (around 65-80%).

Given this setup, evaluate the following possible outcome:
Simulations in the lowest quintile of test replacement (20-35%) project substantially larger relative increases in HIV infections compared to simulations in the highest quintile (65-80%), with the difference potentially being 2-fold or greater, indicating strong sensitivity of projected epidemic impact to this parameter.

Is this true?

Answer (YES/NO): YES